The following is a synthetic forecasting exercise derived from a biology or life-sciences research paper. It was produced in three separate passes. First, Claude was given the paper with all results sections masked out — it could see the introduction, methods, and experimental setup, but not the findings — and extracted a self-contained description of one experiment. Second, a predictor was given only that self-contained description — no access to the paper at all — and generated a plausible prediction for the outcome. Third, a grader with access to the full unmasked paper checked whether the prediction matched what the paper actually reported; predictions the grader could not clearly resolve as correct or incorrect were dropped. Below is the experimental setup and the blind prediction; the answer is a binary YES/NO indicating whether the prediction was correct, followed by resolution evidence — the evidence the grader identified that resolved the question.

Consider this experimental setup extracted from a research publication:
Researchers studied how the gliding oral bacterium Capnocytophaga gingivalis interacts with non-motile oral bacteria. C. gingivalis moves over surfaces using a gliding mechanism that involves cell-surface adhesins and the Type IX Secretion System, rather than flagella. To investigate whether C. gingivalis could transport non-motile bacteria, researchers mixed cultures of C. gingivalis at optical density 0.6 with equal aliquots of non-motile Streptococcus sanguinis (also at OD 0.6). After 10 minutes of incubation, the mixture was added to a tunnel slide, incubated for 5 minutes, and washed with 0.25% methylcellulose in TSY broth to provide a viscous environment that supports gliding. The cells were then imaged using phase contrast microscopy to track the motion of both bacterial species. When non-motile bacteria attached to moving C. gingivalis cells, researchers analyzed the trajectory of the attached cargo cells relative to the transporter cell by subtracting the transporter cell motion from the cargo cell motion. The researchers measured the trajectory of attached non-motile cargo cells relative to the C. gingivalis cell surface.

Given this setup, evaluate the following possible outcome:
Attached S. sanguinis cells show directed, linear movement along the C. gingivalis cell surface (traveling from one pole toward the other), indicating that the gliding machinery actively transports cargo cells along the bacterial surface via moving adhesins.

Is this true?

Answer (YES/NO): NO